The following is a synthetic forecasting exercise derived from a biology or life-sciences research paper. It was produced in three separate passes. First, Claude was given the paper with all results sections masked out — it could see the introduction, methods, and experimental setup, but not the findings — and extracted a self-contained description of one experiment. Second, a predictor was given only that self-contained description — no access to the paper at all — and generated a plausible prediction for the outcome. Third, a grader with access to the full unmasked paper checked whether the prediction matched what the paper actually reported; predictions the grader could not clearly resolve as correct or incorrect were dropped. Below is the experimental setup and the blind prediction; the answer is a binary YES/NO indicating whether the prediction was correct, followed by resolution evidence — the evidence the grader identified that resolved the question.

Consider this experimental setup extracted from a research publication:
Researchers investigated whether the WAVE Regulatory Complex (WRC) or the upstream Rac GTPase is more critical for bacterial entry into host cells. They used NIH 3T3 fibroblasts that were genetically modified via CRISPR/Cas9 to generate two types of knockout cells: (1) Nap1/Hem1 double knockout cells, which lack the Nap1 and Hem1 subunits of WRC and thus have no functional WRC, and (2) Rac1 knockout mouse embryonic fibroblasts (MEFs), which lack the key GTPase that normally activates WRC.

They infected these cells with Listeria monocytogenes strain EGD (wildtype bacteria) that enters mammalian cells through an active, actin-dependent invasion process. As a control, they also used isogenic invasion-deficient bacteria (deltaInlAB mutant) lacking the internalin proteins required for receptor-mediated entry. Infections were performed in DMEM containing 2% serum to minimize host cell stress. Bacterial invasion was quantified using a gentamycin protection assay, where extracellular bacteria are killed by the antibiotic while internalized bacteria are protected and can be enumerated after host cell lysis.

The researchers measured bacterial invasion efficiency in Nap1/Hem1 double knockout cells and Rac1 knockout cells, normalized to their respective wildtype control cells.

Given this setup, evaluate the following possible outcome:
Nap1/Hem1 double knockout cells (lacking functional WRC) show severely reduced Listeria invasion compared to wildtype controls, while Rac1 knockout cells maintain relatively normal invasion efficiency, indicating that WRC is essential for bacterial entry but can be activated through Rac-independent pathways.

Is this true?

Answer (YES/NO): NO